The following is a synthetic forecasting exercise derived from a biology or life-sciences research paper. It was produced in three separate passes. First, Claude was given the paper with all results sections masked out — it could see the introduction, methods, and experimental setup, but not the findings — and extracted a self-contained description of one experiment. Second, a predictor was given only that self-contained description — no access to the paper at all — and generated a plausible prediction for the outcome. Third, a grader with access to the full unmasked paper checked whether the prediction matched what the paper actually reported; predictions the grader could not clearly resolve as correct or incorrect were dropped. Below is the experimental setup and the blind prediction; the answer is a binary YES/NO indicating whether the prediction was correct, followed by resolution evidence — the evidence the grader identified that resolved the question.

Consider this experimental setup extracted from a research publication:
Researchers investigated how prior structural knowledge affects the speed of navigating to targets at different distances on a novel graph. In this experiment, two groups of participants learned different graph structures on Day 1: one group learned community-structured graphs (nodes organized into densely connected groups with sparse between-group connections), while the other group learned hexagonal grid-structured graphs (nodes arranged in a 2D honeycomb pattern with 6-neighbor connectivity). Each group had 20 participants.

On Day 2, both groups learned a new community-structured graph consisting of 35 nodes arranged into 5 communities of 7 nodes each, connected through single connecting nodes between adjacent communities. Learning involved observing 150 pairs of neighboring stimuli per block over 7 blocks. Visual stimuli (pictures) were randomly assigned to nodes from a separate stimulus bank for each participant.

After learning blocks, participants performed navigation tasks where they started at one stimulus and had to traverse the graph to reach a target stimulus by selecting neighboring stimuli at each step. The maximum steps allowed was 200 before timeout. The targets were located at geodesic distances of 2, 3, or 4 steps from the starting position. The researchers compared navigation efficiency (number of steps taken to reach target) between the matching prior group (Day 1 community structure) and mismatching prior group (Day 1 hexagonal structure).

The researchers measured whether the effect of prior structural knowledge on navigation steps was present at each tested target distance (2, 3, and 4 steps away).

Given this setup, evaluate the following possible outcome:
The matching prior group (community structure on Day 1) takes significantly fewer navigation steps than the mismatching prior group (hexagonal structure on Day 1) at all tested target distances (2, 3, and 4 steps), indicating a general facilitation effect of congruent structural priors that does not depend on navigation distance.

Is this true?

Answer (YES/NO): YES